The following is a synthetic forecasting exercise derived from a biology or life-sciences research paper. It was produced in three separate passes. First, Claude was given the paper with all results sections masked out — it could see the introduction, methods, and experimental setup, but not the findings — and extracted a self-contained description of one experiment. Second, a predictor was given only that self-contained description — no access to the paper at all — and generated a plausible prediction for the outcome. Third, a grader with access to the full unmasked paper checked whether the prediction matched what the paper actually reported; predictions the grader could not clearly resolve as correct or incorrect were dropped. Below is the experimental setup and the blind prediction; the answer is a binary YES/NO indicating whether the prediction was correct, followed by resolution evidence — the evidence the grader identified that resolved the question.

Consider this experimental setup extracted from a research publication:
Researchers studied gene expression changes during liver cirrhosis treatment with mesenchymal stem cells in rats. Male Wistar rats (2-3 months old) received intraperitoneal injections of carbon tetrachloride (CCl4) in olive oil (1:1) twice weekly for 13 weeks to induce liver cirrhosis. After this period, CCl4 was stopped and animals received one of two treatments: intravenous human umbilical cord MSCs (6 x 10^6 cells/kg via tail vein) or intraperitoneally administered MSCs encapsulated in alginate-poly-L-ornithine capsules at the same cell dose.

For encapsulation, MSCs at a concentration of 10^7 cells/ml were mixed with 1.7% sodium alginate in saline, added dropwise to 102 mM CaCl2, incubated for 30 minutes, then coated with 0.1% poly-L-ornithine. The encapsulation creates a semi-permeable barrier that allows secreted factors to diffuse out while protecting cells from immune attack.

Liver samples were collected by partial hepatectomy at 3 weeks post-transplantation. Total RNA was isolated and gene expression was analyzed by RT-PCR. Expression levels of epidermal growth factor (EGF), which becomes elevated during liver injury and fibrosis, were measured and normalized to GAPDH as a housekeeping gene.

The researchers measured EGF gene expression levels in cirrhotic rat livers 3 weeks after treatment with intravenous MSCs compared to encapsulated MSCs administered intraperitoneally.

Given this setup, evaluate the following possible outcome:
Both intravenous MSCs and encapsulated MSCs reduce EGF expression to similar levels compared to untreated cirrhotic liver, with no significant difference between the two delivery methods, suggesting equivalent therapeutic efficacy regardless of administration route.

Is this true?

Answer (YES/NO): NO